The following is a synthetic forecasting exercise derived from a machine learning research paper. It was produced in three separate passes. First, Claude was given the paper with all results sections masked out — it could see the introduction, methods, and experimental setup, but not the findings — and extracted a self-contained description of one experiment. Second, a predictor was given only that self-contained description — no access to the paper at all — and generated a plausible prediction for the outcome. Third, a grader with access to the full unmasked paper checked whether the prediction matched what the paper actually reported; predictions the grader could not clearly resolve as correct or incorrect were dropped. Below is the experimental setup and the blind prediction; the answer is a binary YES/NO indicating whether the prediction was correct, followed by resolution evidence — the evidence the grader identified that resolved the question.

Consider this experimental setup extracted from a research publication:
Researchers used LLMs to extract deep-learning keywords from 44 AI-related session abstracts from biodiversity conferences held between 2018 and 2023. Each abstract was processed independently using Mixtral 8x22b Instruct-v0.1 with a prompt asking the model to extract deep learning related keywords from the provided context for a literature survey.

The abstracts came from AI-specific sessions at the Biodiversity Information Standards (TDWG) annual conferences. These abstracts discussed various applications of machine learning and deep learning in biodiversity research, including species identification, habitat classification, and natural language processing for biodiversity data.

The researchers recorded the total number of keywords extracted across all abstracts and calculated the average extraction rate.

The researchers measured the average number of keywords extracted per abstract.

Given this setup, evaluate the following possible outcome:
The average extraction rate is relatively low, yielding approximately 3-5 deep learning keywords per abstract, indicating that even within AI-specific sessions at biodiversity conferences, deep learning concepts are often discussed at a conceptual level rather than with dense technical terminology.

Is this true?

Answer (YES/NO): NO